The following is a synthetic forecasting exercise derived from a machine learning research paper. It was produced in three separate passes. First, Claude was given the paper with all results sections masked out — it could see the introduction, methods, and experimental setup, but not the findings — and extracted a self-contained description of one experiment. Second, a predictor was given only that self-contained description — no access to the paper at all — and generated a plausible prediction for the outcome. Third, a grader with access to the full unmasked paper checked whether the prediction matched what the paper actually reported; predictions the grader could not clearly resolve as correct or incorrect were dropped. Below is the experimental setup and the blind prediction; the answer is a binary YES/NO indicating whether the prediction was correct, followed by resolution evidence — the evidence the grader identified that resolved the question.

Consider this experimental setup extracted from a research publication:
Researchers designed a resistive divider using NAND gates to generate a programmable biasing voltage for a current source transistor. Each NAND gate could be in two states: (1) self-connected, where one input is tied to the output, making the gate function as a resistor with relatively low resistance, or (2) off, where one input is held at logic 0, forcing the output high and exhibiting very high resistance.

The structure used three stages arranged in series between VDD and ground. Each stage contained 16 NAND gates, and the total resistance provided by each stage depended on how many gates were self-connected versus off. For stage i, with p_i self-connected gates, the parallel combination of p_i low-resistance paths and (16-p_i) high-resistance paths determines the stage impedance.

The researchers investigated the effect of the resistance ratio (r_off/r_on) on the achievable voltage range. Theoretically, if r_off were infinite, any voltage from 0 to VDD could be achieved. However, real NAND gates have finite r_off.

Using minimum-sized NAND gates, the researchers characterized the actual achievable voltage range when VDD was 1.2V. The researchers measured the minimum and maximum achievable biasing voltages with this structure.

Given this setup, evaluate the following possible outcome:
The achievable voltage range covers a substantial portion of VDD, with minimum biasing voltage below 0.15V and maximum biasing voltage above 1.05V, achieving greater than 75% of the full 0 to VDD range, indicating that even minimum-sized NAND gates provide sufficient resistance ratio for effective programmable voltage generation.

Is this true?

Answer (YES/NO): YES